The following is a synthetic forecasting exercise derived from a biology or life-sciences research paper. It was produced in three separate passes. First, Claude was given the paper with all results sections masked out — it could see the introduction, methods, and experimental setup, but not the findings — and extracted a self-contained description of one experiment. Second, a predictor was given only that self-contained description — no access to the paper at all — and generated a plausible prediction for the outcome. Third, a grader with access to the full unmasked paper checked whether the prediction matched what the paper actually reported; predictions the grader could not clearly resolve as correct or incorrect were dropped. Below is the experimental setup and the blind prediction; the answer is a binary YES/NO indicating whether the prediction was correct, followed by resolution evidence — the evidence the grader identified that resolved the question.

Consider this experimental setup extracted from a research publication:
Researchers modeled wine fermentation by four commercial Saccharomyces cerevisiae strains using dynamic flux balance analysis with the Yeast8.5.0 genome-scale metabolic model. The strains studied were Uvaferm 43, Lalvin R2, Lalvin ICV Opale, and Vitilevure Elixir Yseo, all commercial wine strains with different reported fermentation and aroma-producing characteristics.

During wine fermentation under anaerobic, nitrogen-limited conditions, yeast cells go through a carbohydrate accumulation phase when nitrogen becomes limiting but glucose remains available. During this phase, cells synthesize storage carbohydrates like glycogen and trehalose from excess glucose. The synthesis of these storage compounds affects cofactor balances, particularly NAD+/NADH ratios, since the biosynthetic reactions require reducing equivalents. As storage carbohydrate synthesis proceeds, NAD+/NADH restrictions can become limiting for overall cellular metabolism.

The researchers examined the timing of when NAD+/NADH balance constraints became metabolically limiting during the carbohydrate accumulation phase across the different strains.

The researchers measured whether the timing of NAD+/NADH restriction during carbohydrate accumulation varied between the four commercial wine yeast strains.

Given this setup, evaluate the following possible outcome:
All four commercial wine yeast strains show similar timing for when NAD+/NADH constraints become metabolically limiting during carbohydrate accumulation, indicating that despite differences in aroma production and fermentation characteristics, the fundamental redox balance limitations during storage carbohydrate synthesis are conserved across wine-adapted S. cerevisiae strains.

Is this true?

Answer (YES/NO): NO